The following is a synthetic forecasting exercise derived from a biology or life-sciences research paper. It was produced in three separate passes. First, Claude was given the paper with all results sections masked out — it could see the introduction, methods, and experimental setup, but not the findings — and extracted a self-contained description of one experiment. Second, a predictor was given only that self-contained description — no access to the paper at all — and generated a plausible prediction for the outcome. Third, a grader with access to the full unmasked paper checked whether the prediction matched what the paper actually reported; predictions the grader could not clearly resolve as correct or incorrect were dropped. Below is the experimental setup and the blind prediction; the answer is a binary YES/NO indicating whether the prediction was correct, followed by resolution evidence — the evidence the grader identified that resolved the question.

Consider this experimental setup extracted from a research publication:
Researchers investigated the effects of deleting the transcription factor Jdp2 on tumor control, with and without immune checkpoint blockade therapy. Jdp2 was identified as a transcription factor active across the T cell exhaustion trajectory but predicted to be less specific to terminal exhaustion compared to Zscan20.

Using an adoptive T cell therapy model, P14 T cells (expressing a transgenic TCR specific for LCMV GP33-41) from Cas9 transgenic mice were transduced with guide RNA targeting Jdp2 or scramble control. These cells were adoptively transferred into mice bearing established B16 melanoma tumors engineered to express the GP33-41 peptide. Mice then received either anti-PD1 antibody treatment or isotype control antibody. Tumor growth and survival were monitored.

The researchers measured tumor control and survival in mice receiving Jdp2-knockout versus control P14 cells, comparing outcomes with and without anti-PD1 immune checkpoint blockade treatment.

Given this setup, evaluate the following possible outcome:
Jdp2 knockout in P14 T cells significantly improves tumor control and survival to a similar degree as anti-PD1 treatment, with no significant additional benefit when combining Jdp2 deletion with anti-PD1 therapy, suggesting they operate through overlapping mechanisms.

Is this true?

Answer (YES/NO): NO